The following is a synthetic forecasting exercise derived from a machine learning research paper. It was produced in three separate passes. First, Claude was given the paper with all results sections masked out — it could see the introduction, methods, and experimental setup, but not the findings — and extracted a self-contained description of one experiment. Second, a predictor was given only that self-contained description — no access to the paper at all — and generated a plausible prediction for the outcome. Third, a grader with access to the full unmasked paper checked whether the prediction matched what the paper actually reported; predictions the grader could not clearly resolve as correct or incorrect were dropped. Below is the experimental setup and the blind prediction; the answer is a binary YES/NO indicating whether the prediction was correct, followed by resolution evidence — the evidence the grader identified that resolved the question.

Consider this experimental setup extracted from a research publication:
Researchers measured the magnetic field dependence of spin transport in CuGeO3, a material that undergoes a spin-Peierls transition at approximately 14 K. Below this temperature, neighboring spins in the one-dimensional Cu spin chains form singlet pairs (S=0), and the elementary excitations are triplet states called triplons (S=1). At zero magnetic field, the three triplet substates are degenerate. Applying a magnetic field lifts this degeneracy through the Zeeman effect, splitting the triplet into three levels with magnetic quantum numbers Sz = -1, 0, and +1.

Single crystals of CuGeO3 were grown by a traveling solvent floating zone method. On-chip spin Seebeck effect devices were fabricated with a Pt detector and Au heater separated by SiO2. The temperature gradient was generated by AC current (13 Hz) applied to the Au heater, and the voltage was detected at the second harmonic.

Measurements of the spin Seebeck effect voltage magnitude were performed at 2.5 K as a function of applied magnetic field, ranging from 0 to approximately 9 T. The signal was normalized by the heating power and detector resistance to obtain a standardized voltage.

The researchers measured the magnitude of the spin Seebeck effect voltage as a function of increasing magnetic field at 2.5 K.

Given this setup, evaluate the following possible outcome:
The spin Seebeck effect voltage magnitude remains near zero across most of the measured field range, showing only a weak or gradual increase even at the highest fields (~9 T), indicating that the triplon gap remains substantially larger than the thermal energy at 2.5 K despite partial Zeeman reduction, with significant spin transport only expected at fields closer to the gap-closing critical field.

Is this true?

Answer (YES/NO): NO